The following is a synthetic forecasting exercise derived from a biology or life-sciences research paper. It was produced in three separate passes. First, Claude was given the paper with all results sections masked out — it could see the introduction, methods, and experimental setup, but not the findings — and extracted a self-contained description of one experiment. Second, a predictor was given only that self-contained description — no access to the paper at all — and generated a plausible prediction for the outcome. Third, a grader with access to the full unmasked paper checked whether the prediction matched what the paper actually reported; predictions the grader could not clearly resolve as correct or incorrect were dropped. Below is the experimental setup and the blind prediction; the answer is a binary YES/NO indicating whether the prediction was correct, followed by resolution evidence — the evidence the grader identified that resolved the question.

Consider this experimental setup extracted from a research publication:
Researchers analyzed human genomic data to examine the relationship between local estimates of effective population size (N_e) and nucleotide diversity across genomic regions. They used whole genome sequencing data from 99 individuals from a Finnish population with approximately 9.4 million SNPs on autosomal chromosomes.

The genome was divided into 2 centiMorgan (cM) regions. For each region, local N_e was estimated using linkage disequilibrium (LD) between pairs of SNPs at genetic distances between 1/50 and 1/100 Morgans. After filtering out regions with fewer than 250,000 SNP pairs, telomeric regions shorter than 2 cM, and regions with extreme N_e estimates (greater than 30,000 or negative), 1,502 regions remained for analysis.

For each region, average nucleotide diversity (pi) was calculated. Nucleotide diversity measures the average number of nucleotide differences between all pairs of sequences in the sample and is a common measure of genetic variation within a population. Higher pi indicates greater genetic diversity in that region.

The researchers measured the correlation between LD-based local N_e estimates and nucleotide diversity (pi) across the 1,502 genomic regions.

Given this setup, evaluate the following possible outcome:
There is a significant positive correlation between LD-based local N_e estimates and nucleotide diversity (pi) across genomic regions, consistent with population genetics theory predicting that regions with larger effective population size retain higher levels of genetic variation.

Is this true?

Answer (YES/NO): NO